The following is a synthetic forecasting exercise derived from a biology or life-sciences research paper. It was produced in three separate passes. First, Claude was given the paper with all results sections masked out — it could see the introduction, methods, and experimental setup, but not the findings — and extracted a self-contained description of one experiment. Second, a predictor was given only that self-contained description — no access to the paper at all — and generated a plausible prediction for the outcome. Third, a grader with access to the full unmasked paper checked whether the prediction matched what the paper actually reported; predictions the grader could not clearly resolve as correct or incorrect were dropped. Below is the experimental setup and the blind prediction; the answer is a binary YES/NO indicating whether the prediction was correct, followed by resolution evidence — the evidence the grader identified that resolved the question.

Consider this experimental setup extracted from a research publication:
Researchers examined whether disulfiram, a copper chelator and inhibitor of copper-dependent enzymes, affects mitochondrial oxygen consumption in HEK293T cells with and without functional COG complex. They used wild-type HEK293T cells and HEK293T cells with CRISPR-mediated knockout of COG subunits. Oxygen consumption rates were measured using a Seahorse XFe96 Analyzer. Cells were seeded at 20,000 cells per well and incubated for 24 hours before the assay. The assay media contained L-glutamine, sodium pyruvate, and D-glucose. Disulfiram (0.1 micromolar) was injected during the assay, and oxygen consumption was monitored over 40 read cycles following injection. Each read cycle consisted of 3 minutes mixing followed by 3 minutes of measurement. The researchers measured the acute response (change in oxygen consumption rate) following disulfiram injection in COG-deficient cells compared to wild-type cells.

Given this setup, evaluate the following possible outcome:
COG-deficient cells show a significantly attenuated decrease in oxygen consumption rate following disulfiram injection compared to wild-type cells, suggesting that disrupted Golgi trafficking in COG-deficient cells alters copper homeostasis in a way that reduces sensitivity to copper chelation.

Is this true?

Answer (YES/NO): NO